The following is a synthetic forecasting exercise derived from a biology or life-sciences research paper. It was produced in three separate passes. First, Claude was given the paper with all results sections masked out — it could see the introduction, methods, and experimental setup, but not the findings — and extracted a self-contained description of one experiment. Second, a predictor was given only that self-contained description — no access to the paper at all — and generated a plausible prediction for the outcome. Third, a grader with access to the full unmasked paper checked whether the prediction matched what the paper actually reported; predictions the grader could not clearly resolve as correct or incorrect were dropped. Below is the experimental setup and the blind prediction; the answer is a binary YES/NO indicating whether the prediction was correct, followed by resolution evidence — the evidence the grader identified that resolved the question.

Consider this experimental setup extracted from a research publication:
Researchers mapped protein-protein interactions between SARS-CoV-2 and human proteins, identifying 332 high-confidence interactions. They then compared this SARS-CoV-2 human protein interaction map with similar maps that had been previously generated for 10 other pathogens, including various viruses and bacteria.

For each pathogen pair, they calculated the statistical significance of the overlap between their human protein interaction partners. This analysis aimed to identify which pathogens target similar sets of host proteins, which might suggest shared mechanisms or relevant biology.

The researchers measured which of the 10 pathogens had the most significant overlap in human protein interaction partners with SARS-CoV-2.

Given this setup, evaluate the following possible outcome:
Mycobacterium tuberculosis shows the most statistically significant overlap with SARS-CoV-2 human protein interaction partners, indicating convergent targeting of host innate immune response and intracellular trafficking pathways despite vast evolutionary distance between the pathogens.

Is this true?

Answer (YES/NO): YES